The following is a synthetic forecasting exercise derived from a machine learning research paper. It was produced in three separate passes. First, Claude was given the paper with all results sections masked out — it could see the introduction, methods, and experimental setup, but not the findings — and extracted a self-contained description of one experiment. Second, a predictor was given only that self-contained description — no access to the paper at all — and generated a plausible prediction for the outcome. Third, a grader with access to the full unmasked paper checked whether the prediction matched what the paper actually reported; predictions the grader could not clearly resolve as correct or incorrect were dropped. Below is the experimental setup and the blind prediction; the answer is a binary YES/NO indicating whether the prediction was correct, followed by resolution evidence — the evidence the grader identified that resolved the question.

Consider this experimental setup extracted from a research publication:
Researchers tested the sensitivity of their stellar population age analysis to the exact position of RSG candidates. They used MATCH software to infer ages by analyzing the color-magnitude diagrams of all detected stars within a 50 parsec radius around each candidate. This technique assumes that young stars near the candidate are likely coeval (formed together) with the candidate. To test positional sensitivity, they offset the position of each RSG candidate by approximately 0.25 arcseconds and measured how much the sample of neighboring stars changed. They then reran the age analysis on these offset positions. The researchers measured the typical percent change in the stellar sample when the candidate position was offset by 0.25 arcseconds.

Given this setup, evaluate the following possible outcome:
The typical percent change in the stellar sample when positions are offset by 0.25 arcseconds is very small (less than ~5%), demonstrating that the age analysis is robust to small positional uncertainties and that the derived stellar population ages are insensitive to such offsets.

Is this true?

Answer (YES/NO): YES